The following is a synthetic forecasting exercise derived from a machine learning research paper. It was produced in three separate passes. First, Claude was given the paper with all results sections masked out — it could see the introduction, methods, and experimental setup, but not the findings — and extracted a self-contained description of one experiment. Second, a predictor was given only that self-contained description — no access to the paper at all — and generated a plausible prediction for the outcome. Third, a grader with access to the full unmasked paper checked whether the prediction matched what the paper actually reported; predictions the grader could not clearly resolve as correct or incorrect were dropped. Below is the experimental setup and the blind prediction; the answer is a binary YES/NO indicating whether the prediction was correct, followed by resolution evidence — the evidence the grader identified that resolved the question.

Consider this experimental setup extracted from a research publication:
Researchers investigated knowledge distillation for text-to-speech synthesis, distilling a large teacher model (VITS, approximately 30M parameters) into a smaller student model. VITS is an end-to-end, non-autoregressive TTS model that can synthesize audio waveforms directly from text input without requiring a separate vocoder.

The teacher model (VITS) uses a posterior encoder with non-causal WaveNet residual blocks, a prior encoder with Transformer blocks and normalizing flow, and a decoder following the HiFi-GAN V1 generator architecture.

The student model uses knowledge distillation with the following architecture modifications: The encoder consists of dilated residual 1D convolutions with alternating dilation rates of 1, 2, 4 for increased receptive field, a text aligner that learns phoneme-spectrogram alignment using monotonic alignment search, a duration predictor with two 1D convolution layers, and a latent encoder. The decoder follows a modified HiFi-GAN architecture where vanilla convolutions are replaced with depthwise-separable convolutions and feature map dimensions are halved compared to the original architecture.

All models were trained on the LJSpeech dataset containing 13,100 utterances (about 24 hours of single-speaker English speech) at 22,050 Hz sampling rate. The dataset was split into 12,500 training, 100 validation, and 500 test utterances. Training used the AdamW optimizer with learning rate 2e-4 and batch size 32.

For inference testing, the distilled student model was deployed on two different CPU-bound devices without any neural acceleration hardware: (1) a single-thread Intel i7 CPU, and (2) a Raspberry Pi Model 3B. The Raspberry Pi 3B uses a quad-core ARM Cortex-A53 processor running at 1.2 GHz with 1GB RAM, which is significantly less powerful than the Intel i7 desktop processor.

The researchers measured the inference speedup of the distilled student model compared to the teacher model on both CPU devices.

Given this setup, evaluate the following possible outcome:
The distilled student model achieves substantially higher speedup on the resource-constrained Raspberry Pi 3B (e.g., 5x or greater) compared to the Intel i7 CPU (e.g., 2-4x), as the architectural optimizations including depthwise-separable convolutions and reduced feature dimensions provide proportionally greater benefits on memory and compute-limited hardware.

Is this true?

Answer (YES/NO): YES